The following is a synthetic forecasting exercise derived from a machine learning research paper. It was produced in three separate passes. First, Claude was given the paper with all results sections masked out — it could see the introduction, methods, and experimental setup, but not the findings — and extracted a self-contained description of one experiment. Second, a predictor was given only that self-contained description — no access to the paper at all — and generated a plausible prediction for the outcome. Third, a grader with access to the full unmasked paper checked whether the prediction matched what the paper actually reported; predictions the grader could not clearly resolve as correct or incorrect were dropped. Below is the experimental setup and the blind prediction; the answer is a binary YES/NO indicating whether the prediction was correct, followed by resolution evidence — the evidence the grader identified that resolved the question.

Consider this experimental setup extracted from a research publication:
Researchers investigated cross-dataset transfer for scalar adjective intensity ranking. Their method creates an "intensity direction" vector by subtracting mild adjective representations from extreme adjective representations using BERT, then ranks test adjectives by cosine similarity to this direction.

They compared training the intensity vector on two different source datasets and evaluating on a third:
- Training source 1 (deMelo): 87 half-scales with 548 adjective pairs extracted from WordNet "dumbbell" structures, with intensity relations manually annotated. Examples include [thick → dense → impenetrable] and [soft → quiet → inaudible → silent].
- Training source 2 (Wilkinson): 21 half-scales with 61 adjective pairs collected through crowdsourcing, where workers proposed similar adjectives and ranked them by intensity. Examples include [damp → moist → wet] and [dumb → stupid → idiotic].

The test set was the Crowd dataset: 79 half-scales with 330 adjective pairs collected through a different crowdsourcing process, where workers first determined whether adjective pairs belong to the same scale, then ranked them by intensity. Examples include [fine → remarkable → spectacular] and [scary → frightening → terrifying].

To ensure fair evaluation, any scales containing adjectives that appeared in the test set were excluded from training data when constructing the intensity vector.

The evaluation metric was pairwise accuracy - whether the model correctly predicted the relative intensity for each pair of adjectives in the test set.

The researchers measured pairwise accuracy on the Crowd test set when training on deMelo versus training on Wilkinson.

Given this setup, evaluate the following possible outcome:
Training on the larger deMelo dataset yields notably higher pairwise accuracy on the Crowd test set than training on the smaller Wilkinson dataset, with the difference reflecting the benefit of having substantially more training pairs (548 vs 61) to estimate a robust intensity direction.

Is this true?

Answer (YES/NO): NO